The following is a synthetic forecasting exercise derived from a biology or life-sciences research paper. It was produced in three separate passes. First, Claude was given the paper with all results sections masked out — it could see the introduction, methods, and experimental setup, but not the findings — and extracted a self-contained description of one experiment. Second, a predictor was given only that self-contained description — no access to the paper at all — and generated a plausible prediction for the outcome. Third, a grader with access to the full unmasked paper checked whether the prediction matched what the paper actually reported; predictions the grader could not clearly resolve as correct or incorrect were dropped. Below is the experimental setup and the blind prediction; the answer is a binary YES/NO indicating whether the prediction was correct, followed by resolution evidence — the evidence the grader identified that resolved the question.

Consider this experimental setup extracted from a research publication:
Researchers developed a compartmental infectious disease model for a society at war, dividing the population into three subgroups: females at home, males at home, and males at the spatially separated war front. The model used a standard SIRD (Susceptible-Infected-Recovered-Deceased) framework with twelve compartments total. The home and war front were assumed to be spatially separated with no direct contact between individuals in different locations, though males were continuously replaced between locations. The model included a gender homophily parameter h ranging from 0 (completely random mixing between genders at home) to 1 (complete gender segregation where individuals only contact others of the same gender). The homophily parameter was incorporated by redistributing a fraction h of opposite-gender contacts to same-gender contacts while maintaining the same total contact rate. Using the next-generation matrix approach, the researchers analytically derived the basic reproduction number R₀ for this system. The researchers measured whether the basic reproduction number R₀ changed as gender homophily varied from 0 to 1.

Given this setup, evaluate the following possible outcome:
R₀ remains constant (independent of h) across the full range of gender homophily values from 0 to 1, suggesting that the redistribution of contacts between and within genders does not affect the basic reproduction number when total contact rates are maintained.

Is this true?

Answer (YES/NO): YES